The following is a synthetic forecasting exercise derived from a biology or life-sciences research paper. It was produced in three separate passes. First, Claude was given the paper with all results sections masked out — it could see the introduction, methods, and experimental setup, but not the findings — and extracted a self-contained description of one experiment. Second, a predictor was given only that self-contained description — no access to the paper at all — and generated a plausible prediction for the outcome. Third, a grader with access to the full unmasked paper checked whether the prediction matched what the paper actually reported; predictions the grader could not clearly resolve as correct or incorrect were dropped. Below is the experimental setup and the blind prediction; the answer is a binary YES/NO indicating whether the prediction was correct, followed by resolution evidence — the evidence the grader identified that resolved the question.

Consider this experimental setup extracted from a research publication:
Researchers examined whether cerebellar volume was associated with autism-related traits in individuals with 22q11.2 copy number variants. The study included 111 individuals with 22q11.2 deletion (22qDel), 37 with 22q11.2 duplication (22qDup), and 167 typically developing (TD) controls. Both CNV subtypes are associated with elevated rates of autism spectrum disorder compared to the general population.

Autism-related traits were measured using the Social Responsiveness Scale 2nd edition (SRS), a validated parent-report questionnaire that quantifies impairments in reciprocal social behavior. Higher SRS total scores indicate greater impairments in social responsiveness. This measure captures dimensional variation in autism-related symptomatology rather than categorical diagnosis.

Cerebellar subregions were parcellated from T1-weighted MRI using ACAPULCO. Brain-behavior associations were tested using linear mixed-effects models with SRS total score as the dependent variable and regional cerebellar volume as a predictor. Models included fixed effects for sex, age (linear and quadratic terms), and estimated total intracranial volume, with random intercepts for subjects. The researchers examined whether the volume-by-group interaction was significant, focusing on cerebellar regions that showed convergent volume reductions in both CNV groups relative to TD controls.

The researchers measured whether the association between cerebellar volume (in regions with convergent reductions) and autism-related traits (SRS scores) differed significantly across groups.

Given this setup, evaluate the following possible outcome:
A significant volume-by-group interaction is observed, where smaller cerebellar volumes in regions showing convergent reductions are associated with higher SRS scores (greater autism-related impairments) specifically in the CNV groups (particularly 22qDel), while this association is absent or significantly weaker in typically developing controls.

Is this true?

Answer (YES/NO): NO